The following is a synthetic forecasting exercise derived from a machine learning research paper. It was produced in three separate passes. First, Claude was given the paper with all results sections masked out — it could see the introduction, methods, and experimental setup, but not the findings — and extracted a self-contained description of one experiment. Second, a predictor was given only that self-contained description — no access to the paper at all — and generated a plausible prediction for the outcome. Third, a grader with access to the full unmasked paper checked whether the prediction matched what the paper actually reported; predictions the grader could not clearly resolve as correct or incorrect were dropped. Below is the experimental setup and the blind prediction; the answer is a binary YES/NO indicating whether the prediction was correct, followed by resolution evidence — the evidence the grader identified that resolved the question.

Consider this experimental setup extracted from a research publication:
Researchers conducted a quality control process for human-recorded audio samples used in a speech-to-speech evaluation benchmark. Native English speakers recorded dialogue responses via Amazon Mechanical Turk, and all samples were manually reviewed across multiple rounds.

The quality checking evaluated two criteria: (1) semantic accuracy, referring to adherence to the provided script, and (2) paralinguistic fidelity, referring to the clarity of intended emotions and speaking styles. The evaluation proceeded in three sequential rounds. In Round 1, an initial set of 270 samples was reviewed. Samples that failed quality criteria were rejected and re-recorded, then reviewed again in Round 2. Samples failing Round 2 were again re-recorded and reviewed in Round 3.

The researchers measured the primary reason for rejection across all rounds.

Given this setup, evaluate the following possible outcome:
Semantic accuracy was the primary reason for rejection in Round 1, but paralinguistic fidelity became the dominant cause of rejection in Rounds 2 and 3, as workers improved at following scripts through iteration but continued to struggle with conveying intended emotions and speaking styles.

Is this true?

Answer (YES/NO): NO